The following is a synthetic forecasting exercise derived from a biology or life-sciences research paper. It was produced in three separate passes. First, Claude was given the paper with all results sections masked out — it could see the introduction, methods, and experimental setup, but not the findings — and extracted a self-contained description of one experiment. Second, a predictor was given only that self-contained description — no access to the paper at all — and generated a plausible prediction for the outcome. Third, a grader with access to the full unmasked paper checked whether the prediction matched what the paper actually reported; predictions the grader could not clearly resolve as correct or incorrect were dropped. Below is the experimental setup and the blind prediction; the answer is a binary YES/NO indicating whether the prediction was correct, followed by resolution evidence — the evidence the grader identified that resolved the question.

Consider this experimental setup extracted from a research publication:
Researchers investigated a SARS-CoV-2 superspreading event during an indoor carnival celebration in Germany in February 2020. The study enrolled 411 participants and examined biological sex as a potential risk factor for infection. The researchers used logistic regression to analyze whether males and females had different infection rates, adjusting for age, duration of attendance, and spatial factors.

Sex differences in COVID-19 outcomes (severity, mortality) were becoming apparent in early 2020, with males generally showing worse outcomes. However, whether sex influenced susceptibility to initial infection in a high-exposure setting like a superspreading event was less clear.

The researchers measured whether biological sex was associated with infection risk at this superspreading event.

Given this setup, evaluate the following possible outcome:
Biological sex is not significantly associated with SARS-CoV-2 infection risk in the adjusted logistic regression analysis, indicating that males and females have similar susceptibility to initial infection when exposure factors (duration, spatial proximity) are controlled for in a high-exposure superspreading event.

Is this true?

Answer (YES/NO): YES